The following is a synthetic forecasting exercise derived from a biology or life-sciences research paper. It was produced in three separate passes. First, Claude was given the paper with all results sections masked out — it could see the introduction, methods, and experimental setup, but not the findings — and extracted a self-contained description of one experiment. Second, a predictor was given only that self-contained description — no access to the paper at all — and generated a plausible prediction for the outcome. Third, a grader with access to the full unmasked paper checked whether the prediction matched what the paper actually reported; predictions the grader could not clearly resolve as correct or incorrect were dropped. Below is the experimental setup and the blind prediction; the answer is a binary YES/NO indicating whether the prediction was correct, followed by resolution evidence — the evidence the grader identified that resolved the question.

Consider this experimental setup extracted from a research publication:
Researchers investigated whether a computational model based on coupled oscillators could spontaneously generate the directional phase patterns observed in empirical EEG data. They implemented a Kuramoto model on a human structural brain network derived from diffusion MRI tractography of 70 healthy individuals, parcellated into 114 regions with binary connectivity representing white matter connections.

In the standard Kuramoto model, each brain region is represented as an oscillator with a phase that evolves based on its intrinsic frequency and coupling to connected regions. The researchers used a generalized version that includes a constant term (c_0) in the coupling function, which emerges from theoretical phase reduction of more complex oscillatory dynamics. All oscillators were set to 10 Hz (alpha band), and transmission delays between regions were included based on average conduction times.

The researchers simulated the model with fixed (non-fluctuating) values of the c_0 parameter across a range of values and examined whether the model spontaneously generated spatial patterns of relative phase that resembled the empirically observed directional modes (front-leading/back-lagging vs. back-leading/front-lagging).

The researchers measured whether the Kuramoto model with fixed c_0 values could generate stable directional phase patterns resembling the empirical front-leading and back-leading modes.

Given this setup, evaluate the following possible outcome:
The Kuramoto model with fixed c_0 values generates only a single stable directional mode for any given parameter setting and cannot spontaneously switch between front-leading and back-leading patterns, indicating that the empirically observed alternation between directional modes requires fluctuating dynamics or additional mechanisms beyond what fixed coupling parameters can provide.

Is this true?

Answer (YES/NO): YES